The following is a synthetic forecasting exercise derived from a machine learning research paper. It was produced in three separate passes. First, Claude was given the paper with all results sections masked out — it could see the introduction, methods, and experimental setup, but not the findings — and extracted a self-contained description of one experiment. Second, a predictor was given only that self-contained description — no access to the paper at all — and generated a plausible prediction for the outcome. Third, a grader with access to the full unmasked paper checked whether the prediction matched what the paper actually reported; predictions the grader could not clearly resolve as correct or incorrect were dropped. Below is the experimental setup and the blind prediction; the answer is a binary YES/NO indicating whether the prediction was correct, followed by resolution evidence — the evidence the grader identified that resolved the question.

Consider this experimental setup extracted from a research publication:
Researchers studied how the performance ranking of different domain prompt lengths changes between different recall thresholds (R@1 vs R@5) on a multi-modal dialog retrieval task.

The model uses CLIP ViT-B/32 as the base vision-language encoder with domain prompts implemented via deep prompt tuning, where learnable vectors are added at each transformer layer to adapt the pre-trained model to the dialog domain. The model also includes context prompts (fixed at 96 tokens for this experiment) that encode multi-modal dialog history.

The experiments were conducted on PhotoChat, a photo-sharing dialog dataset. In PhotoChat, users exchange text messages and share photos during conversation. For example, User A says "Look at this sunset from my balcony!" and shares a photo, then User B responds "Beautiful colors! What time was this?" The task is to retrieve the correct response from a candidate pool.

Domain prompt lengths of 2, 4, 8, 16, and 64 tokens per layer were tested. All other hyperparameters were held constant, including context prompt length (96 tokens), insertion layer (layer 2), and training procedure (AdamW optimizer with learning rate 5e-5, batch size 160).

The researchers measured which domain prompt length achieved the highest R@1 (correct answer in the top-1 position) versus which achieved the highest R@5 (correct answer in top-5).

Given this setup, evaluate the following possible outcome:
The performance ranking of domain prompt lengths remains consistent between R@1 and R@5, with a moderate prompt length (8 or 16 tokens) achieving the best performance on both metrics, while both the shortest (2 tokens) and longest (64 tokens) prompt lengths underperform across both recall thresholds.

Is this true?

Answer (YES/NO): NO